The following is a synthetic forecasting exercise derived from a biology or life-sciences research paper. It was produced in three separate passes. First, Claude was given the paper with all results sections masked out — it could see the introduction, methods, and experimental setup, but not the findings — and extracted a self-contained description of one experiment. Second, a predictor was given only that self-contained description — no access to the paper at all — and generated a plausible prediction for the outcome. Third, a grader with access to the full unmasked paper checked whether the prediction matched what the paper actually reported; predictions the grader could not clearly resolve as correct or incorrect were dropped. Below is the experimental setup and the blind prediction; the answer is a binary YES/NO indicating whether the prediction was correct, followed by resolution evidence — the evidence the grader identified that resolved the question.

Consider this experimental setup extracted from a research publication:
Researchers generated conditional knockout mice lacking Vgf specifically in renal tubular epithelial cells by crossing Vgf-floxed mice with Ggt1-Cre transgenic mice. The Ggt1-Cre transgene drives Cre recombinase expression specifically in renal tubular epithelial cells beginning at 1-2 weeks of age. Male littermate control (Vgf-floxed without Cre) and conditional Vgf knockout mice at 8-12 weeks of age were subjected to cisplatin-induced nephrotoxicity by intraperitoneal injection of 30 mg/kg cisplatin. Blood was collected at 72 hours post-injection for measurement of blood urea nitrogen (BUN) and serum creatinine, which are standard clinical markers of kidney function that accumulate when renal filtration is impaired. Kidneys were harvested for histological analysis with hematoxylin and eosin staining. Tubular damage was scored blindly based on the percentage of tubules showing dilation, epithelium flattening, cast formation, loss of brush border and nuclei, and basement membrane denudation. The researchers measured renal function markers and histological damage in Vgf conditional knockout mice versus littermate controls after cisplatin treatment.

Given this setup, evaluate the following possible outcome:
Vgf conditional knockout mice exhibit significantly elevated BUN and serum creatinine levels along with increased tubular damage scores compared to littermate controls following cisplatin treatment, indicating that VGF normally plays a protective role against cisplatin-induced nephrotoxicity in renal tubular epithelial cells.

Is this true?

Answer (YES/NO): YES